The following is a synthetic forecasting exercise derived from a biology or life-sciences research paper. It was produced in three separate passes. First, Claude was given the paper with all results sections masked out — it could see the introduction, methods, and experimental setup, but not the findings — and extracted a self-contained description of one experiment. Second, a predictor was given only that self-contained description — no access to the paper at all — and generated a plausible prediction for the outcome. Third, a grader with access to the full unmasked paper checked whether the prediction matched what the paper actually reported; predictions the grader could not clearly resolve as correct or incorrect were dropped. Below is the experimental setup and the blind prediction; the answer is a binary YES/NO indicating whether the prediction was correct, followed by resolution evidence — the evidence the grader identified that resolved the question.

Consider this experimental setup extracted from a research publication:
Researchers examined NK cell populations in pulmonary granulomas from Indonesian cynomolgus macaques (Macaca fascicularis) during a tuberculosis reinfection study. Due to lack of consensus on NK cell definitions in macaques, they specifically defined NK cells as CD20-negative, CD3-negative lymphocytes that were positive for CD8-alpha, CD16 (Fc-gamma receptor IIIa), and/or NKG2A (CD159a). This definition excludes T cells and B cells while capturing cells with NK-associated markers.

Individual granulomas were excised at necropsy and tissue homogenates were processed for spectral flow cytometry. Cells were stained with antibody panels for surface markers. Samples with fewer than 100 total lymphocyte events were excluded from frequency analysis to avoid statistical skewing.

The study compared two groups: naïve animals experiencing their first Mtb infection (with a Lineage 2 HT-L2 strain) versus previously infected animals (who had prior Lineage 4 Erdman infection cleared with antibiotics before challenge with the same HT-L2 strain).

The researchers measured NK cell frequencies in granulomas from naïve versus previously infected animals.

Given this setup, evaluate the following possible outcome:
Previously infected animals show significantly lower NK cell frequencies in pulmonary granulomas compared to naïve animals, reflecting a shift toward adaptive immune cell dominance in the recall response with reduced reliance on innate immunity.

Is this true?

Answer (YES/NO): NO